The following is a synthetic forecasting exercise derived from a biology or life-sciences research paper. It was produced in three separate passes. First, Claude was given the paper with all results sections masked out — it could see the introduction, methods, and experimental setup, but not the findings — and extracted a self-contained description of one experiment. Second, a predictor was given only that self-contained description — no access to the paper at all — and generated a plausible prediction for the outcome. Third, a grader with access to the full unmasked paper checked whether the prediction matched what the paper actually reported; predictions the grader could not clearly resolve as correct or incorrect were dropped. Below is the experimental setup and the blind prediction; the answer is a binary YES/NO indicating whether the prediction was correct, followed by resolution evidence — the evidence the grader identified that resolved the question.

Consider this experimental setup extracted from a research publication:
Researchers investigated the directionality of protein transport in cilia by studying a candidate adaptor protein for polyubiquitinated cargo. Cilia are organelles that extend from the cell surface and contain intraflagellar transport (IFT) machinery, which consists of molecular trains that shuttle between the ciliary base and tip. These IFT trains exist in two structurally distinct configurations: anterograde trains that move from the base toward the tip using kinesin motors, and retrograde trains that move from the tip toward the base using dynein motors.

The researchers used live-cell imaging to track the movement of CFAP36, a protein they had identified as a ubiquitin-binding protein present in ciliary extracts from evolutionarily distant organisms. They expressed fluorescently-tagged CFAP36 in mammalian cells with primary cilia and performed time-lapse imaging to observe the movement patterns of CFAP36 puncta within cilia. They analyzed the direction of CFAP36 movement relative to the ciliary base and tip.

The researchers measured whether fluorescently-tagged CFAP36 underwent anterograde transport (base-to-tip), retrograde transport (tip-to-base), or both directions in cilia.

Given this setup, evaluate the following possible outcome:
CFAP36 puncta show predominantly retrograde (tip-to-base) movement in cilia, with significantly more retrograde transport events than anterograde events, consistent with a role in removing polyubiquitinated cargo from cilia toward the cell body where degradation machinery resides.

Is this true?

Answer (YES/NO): YES